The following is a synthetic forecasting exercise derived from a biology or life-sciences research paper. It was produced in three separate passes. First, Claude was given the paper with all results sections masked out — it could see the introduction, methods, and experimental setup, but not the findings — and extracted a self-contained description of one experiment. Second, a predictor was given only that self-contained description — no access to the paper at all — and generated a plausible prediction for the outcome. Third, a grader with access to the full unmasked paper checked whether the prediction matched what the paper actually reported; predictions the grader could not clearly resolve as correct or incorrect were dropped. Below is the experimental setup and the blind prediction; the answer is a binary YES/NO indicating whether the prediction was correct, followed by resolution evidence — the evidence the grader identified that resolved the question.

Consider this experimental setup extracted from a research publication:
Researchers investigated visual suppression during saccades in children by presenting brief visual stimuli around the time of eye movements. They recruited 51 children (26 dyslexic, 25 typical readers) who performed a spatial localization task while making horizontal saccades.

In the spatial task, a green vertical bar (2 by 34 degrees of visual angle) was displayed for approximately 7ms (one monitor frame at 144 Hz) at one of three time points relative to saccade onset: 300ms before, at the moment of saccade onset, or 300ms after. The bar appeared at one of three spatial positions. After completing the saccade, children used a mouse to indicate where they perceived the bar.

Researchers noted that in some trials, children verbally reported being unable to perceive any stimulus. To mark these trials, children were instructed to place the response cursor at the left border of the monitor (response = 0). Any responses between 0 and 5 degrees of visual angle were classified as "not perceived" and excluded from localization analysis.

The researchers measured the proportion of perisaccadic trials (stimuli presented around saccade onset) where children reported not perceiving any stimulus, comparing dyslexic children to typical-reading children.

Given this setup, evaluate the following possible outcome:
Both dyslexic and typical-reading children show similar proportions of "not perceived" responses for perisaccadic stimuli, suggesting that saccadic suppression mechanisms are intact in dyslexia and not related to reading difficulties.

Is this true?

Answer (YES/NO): YES